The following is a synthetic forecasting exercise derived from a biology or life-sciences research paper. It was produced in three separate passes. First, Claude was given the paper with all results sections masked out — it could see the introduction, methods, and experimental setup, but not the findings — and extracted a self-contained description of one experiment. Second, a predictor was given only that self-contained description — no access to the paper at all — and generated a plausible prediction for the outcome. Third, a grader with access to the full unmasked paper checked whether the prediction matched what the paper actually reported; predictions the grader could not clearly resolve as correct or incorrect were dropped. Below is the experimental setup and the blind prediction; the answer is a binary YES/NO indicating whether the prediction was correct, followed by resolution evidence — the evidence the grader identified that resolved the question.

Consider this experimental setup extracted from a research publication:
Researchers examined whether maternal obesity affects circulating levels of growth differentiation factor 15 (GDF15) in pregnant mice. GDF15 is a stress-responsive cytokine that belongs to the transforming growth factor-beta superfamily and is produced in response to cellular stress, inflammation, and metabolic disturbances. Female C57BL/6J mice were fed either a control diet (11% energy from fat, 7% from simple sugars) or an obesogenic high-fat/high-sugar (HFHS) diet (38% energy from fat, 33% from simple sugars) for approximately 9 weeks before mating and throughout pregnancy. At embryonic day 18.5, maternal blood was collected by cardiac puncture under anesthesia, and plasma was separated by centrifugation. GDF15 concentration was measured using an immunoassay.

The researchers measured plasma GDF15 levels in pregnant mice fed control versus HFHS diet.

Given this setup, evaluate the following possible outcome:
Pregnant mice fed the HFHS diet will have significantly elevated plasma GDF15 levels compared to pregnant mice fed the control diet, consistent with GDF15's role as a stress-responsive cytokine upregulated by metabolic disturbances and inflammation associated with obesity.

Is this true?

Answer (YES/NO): YES